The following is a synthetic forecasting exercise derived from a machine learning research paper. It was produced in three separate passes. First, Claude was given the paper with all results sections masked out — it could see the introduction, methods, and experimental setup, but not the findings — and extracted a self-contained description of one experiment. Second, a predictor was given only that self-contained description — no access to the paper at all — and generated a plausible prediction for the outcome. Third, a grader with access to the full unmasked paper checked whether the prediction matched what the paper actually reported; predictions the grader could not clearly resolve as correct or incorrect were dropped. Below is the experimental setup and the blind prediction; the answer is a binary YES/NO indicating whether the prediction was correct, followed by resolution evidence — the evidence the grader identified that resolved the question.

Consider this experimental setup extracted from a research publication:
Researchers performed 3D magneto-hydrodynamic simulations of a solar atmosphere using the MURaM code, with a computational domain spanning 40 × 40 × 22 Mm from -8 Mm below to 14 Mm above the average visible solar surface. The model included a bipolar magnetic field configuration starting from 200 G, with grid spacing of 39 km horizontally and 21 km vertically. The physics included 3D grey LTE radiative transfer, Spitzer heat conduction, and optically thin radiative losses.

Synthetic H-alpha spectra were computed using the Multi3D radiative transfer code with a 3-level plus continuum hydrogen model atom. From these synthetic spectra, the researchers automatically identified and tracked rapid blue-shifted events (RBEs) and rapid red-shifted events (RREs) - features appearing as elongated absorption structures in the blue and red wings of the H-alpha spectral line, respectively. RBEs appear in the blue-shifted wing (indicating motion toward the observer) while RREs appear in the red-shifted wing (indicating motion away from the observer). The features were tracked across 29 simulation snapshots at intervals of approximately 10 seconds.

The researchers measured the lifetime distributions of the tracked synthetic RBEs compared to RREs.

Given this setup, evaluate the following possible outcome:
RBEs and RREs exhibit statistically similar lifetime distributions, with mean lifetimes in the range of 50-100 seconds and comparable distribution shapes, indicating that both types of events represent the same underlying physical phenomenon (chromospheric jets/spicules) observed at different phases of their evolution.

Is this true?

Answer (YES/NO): NO